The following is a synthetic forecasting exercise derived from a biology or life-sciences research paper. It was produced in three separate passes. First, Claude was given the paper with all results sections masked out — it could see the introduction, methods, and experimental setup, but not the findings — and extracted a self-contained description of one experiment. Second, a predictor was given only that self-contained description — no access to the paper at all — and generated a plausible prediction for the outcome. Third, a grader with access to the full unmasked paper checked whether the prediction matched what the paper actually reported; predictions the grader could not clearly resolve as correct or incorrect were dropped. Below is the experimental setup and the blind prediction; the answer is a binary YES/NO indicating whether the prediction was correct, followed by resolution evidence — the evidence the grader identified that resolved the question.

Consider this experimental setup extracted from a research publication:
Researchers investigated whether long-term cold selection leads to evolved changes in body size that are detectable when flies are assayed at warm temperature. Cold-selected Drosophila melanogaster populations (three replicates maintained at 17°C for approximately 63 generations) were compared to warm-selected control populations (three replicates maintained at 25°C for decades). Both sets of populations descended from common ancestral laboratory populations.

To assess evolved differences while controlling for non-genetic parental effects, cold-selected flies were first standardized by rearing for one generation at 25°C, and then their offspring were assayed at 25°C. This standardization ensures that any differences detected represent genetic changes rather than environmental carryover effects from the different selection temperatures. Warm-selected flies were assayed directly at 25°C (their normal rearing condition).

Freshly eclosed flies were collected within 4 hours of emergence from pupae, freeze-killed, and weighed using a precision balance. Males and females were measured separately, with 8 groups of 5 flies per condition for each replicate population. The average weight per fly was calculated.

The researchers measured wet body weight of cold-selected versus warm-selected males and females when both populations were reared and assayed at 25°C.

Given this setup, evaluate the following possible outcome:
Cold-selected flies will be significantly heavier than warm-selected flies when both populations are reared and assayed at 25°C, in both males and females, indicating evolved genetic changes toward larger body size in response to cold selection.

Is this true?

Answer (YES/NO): NO